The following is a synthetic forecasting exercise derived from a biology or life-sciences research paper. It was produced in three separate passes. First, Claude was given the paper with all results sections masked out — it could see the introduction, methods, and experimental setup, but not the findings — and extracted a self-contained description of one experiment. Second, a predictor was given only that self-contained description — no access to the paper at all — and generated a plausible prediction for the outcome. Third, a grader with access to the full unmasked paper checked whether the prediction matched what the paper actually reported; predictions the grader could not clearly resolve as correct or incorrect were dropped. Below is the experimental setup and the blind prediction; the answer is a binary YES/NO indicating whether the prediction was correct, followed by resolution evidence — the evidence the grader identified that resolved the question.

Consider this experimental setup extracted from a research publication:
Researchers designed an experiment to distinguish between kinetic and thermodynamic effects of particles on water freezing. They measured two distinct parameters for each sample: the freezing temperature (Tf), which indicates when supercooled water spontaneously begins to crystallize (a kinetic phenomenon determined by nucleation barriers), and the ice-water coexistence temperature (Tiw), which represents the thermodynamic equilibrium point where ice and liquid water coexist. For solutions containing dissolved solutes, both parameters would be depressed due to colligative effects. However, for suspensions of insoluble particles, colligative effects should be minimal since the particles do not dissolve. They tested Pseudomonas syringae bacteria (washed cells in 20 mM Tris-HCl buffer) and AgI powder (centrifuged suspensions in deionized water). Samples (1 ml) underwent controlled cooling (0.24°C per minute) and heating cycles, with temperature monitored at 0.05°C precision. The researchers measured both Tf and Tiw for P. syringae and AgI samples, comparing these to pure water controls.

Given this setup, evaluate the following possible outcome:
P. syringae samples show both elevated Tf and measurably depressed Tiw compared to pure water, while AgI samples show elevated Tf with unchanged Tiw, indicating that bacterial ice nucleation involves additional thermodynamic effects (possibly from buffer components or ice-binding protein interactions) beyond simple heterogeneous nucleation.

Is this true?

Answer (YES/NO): NO